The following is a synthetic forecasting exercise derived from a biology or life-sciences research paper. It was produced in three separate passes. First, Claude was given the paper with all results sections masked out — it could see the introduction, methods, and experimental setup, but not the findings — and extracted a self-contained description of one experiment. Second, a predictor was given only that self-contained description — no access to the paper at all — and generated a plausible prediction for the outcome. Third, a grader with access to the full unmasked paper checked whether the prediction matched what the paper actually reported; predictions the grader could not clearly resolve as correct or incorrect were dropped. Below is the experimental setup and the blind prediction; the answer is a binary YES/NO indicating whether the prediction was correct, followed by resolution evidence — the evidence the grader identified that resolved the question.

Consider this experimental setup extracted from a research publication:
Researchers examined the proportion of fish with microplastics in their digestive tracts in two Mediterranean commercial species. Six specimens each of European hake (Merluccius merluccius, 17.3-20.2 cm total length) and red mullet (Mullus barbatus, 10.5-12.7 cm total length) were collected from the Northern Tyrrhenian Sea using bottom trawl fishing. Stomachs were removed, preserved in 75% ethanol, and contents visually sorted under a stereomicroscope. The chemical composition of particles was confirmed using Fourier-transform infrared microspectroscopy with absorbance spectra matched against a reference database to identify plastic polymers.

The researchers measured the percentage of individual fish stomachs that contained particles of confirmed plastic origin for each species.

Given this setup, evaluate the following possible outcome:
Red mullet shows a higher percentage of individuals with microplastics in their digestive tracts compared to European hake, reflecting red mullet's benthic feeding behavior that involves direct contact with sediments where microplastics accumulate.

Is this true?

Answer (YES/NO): NO